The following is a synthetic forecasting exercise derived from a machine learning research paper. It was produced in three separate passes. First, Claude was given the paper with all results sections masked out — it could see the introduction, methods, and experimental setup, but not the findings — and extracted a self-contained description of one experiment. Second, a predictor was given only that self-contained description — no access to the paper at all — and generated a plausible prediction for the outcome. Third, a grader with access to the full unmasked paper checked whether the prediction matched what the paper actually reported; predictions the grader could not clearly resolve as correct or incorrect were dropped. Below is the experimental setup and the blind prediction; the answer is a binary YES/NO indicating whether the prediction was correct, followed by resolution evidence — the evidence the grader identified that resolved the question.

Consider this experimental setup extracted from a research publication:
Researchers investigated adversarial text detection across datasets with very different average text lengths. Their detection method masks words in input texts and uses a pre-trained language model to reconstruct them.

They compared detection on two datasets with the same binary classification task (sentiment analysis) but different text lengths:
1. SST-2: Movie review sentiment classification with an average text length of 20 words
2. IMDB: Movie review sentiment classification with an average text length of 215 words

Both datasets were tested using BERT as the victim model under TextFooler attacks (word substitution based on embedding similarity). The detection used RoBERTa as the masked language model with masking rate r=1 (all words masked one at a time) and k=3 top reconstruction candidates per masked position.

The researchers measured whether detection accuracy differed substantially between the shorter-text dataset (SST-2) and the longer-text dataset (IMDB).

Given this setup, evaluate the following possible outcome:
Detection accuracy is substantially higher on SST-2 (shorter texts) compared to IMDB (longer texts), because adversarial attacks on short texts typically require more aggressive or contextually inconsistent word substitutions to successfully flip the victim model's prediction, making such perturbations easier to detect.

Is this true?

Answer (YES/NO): NO